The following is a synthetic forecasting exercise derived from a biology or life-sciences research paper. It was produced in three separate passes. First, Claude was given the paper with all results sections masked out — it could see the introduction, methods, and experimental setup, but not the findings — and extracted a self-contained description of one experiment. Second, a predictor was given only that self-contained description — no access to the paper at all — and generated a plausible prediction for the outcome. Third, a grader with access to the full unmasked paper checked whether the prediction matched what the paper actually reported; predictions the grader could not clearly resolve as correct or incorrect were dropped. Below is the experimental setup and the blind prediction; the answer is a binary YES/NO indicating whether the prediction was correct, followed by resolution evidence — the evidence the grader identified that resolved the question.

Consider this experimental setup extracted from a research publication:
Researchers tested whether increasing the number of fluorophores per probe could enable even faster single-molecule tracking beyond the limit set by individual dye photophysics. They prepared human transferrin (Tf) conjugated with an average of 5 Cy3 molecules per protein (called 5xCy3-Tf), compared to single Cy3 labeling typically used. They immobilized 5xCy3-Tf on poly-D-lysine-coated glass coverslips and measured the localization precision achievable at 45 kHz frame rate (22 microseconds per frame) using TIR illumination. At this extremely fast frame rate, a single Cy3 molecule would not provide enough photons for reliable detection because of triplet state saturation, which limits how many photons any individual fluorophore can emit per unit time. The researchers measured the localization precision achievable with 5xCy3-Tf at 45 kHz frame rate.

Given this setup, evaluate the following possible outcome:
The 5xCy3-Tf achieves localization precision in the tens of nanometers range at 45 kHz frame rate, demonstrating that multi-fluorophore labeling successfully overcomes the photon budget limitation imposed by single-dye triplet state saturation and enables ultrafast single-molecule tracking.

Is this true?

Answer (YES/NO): YES